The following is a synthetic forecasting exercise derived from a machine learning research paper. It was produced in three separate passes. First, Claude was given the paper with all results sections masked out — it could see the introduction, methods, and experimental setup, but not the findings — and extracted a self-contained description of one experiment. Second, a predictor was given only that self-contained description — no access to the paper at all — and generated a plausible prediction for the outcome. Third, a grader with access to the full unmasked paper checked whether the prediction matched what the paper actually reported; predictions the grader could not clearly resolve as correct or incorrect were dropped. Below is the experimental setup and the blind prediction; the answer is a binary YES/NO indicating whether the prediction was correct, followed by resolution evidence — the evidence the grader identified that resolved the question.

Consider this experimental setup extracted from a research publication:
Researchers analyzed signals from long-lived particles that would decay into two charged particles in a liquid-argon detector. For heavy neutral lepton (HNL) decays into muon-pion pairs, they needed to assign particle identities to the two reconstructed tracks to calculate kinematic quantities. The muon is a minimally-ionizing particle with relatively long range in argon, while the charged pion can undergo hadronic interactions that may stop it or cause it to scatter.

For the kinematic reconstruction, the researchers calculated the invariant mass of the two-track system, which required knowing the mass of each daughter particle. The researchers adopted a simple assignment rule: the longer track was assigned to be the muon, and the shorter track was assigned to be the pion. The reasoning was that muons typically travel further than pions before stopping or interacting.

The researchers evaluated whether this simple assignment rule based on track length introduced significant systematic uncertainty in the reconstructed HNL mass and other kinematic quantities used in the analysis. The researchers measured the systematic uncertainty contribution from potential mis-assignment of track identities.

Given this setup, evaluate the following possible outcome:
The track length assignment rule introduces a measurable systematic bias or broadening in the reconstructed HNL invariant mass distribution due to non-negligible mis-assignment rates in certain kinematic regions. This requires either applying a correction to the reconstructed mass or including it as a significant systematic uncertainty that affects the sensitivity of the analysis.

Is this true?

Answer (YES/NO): NO